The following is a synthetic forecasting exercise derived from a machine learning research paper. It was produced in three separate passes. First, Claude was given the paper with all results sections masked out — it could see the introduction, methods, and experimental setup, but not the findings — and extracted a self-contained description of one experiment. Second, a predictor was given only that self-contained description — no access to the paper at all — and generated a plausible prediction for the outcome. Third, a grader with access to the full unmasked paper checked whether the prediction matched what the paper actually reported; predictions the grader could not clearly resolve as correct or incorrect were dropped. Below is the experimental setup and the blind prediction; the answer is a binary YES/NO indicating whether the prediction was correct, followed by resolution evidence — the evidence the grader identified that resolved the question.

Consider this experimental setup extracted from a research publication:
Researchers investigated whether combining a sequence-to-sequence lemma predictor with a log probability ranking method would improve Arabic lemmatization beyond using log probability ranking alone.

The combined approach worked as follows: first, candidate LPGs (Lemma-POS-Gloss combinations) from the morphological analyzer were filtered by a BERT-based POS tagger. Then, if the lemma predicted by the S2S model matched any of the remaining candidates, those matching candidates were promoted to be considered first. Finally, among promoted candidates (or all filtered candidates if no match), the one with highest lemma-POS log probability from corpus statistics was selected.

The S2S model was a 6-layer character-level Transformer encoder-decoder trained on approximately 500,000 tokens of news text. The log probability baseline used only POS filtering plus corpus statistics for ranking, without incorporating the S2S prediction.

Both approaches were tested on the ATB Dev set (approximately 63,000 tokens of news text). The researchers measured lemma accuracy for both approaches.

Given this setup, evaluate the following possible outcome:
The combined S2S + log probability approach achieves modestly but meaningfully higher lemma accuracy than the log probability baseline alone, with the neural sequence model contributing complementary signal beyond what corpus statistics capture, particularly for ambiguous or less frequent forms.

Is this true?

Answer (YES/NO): NO